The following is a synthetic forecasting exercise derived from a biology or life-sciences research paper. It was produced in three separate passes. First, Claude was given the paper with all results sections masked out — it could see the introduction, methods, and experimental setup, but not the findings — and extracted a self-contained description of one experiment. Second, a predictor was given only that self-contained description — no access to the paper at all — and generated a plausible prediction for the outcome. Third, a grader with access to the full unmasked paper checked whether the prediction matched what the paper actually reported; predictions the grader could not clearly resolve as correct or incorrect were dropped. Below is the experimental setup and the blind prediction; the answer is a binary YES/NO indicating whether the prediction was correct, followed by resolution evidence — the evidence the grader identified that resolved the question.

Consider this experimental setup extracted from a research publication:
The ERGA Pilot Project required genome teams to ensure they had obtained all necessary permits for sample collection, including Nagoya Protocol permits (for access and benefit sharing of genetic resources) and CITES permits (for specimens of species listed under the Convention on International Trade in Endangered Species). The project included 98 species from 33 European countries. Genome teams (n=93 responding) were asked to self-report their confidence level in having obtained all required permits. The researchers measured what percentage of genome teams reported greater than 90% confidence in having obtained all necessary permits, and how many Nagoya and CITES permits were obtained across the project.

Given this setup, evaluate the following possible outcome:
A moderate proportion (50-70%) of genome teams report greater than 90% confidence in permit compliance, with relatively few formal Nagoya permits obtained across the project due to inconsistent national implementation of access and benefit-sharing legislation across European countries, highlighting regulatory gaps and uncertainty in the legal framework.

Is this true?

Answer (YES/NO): NO